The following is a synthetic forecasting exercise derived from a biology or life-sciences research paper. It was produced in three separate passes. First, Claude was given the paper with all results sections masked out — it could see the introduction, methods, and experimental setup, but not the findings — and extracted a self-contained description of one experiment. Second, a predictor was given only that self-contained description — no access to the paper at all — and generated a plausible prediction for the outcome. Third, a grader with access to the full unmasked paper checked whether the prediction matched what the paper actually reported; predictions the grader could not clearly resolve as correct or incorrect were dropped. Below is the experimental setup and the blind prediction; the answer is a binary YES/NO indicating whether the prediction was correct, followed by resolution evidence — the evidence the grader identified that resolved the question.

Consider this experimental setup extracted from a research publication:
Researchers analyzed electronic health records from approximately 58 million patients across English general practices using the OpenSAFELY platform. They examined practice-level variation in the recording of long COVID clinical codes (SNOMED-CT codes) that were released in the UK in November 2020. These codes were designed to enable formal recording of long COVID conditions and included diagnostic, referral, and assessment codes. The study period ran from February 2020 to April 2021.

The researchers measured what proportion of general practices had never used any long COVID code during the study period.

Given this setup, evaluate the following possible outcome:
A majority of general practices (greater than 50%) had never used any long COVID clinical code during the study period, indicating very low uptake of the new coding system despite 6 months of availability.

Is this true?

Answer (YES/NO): NO